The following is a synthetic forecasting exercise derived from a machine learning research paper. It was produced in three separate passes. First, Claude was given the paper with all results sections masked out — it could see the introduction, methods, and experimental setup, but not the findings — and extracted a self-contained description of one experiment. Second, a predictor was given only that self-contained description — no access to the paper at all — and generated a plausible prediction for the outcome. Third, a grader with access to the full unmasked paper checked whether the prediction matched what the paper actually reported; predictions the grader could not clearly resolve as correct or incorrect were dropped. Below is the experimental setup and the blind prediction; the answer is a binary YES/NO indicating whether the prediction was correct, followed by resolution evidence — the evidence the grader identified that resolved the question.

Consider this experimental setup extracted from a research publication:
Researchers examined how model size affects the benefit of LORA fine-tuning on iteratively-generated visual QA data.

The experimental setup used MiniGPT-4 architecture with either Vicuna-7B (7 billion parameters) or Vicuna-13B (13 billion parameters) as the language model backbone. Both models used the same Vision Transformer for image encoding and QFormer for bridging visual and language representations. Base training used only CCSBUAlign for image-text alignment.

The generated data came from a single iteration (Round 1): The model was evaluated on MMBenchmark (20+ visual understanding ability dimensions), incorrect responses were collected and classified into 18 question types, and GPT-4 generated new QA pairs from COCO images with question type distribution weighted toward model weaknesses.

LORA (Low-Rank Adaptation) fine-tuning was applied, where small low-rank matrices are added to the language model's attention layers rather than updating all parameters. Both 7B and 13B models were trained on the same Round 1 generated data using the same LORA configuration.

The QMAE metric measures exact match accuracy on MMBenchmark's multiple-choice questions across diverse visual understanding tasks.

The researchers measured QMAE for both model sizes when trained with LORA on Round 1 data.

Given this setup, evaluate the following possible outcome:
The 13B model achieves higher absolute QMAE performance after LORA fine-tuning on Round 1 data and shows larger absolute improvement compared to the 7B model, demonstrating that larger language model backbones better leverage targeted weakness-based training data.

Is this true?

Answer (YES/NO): NO